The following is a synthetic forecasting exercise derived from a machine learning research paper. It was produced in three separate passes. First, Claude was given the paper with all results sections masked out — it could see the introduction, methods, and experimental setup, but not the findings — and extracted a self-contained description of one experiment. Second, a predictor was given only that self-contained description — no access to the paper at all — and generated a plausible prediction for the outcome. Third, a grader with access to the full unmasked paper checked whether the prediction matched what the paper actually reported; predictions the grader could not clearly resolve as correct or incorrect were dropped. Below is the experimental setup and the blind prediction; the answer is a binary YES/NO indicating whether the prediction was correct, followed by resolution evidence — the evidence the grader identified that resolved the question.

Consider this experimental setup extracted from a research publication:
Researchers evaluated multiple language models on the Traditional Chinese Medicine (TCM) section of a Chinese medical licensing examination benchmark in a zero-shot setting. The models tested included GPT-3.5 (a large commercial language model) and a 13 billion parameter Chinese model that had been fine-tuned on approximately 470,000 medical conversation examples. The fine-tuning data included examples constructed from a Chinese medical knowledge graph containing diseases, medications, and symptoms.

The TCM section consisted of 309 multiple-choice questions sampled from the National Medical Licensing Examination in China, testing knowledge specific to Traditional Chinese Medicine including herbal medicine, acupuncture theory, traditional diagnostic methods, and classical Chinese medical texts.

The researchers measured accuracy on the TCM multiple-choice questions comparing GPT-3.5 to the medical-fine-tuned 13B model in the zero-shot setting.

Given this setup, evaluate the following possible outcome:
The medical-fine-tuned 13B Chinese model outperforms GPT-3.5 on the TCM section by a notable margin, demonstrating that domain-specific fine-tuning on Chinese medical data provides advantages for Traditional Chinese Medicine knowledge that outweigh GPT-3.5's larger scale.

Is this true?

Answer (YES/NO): YES